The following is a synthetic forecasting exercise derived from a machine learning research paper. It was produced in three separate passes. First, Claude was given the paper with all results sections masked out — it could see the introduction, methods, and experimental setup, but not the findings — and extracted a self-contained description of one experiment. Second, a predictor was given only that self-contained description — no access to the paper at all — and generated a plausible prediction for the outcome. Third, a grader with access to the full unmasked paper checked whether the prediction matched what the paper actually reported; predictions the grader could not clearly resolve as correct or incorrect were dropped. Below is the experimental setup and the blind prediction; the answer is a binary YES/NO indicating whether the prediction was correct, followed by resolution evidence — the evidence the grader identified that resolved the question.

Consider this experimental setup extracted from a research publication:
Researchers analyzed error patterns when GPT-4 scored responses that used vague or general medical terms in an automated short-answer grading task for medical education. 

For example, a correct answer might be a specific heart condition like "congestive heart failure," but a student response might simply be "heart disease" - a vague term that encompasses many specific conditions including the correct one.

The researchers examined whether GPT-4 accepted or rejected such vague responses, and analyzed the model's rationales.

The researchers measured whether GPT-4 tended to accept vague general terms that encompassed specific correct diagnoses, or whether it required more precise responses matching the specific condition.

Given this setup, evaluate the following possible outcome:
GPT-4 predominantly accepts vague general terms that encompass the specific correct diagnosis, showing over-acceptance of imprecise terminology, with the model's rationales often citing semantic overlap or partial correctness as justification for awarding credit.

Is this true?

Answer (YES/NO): NO